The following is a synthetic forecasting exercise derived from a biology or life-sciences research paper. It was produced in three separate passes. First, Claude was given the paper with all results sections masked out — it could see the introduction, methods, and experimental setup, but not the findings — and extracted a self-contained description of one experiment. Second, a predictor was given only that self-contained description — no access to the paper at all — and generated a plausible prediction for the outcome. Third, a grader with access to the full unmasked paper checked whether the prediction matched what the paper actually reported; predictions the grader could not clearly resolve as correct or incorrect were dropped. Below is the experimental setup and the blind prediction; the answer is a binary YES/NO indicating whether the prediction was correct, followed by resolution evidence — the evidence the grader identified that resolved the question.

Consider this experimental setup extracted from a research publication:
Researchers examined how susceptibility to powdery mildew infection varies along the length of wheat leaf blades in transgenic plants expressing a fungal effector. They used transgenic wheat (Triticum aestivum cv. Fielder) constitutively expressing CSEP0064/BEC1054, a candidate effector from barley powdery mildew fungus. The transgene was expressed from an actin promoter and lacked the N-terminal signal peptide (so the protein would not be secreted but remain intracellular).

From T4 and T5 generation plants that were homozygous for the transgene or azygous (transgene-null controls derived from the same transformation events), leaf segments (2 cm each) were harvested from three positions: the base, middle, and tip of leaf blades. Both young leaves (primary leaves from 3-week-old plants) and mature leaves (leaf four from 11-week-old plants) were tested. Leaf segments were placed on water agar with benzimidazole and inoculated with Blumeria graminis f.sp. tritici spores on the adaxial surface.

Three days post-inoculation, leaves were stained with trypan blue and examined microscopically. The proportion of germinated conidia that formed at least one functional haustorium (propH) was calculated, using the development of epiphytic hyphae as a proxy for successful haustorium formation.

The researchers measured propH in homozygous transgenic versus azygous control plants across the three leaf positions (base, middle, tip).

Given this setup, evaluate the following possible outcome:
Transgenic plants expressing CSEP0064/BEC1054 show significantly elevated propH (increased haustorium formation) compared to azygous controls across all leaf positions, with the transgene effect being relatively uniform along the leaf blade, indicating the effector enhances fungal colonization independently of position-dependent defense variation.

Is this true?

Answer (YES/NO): NO